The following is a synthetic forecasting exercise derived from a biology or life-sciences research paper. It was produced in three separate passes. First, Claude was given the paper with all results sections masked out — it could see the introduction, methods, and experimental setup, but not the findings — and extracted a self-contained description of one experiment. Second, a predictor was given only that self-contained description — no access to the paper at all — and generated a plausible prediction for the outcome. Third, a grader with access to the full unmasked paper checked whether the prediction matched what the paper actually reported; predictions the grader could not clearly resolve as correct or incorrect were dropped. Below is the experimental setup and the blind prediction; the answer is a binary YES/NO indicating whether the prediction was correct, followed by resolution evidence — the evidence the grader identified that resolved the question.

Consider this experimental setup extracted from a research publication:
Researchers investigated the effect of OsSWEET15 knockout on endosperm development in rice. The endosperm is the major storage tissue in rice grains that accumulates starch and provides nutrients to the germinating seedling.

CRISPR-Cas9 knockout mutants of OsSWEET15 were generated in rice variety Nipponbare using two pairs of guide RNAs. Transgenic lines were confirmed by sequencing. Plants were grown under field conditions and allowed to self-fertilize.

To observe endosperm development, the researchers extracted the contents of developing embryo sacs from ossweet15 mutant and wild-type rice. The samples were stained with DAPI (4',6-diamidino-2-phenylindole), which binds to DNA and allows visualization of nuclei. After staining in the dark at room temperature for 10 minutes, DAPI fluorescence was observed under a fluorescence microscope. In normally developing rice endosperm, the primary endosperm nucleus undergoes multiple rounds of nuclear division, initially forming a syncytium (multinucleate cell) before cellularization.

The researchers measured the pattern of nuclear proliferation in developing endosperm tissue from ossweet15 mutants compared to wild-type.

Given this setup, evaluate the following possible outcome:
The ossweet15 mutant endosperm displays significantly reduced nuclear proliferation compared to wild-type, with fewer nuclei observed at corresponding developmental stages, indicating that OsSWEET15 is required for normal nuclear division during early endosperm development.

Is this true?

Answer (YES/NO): NO